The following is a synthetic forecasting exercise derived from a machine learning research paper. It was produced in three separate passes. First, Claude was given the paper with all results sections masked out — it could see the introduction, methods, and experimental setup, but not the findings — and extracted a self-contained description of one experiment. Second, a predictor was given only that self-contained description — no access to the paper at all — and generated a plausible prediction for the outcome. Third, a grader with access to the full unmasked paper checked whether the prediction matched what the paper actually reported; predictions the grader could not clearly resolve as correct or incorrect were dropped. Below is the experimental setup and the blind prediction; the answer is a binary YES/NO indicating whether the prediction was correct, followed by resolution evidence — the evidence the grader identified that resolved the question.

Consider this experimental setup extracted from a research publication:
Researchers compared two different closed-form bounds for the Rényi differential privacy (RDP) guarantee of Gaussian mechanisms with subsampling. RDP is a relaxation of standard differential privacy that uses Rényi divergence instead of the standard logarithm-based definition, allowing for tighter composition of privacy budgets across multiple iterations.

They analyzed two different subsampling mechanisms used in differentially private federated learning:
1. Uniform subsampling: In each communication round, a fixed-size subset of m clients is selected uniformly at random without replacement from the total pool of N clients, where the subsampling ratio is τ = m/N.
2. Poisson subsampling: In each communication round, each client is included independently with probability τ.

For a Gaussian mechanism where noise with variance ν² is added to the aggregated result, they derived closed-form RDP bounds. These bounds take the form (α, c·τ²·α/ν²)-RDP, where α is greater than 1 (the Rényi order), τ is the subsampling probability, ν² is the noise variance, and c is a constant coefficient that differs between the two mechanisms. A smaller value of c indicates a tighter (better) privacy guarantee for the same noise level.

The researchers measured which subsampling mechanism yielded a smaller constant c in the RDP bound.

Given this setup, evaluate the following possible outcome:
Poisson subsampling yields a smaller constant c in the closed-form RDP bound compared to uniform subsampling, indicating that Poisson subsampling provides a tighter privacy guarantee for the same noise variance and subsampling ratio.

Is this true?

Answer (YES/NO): YES